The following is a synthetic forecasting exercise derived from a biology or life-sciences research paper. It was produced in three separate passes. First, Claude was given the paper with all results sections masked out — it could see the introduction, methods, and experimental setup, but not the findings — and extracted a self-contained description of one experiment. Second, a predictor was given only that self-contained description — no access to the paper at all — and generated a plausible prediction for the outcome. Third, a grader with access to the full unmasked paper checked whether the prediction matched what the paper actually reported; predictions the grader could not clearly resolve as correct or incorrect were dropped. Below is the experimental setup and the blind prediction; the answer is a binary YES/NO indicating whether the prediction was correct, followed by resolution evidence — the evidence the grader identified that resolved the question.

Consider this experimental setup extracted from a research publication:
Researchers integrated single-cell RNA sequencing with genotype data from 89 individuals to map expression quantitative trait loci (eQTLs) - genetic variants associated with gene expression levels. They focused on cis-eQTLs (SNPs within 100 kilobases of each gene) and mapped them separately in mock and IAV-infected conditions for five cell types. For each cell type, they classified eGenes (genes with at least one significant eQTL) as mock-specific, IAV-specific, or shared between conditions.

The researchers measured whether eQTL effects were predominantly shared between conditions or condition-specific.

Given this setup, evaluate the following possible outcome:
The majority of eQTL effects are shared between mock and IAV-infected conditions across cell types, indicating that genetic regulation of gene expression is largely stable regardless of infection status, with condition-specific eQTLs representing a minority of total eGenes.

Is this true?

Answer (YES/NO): YES